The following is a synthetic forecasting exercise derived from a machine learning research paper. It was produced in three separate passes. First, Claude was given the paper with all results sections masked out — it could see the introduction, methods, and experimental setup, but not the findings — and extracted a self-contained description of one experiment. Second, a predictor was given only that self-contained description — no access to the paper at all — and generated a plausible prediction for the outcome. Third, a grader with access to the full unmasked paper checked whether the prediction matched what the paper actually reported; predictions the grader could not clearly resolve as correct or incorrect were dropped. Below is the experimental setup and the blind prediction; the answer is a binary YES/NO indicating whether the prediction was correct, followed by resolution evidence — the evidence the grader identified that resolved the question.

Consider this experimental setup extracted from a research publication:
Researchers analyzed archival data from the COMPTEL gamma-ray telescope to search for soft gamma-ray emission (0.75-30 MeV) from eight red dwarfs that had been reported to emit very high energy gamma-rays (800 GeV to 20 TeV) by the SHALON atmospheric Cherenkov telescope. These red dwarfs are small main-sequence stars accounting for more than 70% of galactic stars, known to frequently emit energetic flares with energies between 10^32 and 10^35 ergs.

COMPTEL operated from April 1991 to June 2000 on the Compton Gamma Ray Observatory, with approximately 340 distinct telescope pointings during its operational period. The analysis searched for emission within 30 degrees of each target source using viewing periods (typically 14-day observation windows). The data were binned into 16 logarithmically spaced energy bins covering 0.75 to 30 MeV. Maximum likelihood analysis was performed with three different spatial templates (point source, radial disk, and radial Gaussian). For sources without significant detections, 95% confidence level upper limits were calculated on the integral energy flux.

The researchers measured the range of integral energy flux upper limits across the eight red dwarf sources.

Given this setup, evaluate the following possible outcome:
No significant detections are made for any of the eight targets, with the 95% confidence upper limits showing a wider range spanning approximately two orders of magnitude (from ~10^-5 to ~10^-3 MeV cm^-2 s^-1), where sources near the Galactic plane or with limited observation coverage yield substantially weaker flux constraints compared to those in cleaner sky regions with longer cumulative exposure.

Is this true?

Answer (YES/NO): NO